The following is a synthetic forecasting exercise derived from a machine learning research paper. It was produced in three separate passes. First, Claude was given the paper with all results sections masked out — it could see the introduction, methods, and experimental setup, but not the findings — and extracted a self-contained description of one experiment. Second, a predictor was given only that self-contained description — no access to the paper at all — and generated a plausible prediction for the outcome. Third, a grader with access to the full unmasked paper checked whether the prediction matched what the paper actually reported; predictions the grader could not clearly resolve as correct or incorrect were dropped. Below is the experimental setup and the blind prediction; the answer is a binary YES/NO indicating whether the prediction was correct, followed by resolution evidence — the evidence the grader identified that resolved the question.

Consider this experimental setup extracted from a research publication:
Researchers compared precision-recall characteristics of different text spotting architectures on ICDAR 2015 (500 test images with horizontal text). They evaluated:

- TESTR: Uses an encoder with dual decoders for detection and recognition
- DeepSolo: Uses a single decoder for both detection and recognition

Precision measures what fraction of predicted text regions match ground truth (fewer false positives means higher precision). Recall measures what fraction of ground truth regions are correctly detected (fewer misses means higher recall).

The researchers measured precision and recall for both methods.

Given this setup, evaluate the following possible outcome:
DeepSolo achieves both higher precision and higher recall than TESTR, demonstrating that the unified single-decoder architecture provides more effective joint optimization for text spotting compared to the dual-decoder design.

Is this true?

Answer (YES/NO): NO